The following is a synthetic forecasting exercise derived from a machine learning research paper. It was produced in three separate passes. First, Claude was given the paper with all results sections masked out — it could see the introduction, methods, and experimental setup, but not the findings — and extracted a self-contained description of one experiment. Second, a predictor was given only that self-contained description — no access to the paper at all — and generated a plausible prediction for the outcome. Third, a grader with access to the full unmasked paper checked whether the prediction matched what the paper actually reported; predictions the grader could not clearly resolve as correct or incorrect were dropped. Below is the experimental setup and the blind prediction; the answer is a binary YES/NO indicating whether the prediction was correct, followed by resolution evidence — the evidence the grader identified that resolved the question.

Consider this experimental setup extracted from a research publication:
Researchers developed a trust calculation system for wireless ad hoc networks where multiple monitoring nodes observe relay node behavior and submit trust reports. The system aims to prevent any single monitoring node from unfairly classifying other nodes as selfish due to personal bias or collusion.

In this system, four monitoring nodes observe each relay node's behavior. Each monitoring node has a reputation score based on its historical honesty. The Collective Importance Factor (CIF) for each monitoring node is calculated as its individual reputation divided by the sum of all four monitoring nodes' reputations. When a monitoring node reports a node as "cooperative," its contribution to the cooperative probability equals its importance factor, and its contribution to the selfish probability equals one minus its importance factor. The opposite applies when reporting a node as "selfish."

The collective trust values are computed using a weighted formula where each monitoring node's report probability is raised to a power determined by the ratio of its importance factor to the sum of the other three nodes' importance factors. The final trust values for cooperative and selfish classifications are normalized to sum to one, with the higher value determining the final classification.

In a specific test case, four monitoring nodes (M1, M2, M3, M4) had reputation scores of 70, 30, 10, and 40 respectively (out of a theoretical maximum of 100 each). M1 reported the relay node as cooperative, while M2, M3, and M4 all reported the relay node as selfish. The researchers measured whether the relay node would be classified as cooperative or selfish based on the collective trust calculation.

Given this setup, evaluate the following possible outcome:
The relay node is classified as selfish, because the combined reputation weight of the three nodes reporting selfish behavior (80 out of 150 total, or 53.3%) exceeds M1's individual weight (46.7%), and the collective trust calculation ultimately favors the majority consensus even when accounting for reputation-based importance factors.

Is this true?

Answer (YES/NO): NO